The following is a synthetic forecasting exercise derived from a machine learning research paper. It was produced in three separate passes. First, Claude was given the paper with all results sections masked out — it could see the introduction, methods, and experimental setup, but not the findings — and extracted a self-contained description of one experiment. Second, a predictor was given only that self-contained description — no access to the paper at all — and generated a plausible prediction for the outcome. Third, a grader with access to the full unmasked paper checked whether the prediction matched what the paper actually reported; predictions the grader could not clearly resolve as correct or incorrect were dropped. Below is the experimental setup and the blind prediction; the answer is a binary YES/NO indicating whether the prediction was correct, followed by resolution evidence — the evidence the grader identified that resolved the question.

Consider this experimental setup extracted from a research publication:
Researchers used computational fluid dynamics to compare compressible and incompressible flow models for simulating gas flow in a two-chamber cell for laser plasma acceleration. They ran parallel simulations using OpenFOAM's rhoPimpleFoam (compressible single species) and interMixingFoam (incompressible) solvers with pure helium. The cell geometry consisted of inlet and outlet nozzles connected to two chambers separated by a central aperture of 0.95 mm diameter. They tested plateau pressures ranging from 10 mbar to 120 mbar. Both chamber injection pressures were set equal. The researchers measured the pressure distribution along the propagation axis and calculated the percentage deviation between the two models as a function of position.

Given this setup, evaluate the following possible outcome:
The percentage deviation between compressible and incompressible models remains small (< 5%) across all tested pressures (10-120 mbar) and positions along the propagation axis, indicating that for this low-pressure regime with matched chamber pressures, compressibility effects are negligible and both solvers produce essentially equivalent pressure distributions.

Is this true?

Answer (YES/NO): NO